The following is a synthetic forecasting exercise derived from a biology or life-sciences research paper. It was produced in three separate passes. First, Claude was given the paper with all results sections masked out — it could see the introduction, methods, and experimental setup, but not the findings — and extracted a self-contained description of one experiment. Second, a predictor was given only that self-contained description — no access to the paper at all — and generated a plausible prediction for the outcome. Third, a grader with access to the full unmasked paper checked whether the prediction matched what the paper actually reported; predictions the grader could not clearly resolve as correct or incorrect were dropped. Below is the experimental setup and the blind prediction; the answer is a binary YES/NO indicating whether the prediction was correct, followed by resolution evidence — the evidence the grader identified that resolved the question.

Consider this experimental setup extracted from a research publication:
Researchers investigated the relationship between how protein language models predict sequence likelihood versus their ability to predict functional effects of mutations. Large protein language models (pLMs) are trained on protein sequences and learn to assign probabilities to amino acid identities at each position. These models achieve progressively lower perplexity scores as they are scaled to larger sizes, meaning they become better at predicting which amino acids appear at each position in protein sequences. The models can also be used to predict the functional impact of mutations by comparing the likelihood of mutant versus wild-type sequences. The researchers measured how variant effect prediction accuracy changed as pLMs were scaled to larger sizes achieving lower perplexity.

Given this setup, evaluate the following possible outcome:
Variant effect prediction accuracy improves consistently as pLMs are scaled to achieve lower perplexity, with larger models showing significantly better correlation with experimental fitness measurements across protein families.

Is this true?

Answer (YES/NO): NO